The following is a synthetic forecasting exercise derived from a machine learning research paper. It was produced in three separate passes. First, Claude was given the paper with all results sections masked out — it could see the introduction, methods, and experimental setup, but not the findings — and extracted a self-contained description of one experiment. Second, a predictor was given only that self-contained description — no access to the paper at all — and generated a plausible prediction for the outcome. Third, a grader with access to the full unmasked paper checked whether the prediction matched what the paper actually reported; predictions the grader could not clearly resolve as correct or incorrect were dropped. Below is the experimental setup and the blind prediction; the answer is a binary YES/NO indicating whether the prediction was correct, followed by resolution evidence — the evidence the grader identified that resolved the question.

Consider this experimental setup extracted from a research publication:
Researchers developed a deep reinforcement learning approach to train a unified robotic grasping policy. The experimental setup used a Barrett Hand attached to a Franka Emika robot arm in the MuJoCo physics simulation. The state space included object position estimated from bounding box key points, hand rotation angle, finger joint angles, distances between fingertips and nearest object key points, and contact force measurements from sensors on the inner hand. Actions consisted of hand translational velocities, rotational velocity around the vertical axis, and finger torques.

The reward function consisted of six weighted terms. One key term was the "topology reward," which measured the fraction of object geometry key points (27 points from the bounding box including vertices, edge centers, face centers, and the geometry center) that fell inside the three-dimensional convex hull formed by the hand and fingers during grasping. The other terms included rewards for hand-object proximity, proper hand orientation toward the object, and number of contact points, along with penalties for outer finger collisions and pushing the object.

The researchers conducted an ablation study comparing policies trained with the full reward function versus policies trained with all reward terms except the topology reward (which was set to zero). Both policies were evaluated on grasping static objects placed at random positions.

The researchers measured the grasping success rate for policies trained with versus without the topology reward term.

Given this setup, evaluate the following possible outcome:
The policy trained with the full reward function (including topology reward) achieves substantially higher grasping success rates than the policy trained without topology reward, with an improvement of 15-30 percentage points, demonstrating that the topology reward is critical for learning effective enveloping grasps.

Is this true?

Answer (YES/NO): NO